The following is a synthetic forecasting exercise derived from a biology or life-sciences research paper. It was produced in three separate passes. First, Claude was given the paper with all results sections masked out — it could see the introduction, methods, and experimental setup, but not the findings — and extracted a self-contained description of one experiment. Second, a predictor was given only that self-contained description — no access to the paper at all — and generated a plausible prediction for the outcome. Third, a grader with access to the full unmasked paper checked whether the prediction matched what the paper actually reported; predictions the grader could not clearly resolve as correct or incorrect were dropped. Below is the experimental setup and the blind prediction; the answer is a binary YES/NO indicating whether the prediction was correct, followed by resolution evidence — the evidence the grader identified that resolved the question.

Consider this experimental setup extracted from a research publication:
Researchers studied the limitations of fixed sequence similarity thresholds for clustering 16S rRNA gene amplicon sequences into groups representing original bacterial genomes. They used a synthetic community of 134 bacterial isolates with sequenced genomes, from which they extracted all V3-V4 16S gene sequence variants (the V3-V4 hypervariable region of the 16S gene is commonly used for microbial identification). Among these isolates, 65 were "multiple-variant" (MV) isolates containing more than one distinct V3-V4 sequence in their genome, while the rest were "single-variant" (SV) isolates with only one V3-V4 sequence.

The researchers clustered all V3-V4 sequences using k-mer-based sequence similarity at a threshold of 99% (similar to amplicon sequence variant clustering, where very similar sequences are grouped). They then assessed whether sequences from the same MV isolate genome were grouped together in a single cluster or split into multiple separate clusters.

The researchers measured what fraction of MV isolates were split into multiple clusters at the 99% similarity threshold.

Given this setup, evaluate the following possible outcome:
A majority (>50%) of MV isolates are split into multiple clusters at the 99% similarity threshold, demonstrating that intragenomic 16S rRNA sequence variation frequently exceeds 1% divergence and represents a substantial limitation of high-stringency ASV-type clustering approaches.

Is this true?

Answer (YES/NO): YES